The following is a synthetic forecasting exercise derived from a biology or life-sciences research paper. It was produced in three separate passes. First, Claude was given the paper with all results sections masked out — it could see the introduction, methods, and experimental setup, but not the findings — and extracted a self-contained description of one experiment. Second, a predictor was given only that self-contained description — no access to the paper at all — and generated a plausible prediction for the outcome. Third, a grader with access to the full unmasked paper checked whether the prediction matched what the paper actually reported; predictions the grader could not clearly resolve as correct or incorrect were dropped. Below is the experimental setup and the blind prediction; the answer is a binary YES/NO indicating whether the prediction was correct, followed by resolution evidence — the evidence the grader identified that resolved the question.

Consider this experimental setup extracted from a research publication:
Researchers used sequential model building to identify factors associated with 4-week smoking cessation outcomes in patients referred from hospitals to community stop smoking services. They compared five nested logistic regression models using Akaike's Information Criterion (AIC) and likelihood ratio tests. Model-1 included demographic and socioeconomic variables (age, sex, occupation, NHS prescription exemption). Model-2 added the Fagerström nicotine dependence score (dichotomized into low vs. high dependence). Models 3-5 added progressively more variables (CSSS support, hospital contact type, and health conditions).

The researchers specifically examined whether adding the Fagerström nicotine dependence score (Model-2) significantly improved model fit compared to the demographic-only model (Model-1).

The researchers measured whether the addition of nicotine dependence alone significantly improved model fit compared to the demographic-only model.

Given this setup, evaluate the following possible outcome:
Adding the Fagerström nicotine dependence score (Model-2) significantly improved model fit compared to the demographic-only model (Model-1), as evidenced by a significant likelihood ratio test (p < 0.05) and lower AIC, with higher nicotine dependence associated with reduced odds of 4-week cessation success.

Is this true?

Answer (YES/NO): NO